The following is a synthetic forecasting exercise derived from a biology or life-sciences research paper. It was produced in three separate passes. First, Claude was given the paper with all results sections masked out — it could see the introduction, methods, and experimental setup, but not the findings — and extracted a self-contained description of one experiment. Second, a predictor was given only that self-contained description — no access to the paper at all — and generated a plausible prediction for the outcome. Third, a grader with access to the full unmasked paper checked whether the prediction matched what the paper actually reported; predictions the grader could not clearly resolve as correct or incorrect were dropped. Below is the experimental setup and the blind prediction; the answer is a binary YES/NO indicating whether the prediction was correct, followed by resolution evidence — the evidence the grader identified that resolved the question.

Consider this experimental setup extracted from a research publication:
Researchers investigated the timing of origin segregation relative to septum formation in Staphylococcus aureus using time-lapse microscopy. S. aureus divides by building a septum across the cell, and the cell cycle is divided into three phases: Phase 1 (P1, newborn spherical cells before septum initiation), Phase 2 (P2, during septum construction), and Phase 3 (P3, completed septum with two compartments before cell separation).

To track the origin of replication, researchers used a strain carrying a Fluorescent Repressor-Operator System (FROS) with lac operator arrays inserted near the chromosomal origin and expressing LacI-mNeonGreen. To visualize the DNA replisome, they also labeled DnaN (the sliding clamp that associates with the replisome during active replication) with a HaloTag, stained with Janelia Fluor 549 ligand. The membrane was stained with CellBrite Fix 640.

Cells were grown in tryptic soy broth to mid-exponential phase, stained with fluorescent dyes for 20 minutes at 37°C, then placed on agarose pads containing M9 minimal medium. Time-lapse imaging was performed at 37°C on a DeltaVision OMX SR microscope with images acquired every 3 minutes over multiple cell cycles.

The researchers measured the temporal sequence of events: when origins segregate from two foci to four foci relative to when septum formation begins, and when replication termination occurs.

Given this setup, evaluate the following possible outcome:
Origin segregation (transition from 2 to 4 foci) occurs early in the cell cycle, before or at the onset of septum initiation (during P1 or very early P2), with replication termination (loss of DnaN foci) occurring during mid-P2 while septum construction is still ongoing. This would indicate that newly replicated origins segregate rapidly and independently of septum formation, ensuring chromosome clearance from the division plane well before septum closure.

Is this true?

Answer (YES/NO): NO